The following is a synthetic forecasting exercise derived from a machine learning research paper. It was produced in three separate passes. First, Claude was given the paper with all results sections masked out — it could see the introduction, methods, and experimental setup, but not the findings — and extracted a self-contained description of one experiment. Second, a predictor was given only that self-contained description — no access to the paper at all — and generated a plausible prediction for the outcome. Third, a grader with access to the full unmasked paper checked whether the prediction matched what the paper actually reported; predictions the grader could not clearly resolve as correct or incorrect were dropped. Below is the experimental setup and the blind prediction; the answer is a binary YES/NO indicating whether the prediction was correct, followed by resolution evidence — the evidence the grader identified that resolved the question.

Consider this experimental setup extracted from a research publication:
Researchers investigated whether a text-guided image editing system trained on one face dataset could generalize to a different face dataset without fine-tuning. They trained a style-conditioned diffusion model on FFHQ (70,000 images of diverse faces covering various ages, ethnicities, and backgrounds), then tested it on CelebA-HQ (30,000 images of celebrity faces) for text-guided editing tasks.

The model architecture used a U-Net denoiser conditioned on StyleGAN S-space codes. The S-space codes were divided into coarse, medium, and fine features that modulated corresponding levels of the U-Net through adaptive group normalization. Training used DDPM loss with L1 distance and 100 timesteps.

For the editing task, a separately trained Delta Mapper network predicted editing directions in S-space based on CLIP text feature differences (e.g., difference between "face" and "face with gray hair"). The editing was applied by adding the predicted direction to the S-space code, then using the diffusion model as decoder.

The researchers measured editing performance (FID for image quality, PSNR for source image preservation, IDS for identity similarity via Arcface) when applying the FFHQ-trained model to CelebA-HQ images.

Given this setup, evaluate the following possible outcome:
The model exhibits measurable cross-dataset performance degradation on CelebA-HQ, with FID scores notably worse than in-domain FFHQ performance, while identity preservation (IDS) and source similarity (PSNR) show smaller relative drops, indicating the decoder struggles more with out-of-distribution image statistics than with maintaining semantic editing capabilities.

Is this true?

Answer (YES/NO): NO